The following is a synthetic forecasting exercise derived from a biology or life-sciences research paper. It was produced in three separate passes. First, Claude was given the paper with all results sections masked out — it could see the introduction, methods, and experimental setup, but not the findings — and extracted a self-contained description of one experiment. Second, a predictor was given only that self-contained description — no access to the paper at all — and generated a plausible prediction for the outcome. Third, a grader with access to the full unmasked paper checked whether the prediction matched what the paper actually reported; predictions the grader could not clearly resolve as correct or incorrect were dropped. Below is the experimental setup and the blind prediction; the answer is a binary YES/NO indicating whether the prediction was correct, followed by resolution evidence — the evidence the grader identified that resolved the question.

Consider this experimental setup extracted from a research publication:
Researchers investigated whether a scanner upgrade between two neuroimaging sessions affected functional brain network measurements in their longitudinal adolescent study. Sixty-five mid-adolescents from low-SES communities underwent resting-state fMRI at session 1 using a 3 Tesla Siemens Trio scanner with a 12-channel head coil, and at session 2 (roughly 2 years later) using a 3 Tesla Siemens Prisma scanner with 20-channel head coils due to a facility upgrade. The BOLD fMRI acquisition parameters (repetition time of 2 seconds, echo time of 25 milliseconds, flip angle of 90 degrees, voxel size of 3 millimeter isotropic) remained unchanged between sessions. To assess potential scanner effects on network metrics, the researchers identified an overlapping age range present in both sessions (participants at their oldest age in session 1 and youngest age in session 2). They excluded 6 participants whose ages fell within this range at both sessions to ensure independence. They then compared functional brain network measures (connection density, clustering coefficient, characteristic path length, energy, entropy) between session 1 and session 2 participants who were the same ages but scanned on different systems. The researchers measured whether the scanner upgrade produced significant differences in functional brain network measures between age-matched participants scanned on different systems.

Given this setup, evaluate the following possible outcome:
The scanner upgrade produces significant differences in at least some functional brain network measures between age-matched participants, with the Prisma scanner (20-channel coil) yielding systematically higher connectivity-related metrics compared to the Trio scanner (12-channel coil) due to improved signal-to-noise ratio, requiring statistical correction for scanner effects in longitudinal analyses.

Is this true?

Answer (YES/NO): NO